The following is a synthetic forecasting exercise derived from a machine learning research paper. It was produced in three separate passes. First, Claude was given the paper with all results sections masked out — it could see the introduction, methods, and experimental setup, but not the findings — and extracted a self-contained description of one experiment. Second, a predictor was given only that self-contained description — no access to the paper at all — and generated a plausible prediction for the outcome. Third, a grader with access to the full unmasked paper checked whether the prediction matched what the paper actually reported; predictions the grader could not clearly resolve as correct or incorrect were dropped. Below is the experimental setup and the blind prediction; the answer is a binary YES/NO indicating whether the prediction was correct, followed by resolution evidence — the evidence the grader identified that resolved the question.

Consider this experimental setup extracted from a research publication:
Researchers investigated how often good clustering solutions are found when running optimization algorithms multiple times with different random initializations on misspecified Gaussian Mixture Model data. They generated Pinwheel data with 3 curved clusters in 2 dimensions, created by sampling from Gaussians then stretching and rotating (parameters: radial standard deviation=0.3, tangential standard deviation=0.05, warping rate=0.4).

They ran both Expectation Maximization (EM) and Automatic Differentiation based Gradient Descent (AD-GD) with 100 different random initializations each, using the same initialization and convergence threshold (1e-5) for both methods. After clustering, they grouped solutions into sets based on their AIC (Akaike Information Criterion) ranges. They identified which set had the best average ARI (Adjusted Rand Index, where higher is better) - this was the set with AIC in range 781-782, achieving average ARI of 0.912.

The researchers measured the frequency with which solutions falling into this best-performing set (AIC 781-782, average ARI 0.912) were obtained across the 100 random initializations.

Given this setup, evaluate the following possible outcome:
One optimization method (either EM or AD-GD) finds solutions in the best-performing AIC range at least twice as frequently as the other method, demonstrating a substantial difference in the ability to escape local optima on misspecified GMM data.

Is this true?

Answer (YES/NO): NO